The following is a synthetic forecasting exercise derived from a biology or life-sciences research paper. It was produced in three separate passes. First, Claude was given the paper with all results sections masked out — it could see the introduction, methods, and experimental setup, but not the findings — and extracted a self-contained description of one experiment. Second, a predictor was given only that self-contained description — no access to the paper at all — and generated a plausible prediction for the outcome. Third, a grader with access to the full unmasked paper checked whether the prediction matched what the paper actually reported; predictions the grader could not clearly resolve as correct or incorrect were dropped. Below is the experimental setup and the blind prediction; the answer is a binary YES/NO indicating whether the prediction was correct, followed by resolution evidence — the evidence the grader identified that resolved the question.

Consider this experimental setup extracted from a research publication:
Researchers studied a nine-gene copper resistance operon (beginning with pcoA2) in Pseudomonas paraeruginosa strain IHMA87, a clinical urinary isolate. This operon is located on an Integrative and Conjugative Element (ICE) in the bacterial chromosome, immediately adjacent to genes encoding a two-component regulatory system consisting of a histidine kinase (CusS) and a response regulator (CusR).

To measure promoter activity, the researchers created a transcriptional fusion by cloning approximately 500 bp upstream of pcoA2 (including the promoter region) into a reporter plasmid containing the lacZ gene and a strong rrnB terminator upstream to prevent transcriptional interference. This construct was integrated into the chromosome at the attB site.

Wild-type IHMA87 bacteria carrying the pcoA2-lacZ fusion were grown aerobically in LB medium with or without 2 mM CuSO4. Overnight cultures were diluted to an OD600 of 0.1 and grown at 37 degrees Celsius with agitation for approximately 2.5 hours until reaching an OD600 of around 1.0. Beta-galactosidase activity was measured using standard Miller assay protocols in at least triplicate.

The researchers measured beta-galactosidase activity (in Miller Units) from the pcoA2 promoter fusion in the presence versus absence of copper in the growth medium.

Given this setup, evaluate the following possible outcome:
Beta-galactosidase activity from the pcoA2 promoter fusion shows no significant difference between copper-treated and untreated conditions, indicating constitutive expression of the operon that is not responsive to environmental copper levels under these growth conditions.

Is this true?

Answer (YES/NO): NO